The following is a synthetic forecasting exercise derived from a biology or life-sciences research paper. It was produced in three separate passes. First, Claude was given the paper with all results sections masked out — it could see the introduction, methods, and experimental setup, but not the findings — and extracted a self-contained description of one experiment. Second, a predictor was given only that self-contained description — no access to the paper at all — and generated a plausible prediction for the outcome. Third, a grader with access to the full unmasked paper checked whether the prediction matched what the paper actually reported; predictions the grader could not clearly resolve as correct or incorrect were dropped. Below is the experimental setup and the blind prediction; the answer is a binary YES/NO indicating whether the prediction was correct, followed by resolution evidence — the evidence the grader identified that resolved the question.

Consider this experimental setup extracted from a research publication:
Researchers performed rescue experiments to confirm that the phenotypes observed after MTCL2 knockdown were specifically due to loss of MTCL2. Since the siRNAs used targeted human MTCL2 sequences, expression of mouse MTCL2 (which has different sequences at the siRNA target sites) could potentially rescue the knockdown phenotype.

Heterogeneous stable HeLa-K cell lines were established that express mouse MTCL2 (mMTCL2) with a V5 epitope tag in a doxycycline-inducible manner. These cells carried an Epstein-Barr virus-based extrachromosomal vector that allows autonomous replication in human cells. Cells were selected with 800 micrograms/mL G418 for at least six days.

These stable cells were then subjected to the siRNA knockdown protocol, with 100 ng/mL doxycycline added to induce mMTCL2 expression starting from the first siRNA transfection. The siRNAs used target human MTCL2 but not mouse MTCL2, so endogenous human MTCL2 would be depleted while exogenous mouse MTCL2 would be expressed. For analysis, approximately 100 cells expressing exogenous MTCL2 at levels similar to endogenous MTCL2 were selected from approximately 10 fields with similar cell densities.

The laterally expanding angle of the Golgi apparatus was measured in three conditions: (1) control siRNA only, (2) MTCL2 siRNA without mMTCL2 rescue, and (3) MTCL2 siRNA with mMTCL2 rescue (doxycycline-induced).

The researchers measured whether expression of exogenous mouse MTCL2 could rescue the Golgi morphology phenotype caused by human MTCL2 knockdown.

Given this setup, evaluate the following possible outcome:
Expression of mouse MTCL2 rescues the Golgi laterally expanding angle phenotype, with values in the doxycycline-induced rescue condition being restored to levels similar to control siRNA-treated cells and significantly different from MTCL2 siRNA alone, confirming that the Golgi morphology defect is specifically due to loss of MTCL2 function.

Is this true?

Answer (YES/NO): YES